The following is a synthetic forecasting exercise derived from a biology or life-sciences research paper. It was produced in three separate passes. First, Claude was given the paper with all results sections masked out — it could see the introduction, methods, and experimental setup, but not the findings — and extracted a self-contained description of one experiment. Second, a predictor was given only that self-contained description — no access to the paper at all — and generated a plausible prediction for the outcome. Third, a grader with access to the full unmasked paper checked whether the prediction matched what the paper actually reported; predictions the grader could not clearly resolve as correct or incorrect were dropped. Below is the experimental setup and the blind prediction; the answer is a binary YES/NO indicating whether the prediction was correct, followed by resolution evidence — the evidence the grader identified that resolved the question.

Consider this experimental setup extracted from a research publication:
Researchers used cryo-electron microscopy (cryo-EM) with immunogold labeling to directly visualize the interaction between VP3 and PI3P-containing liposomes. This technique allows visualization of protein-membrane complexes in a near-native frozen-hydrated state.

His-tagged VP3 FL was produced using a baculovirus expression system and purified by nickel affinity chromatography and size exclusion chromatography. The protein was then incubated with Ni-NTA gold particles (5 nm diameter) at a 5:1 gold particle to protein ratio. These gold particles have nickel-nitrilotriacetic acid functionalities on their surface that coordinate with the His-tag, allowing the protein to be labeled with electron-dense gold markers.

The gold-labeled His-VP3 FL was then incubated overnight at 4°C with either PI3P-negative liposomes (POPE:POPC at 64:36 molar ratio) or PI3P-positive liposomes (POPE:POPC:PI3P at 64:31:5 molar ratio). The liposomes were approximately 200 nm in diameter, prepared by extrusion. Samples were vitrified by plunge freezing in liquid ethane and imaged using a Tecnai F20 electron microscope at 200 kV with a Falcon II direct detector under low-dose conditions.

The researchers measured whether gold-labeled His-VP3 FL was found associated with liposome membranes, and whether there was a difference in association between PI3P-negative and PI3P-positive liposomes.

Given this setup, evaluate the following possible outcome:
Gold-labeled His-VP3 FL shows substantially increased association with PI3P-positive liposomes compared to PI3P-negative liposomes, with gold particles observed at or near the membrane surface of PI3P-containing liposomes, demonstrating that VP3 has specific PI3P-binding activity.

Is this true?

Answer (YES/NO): YES